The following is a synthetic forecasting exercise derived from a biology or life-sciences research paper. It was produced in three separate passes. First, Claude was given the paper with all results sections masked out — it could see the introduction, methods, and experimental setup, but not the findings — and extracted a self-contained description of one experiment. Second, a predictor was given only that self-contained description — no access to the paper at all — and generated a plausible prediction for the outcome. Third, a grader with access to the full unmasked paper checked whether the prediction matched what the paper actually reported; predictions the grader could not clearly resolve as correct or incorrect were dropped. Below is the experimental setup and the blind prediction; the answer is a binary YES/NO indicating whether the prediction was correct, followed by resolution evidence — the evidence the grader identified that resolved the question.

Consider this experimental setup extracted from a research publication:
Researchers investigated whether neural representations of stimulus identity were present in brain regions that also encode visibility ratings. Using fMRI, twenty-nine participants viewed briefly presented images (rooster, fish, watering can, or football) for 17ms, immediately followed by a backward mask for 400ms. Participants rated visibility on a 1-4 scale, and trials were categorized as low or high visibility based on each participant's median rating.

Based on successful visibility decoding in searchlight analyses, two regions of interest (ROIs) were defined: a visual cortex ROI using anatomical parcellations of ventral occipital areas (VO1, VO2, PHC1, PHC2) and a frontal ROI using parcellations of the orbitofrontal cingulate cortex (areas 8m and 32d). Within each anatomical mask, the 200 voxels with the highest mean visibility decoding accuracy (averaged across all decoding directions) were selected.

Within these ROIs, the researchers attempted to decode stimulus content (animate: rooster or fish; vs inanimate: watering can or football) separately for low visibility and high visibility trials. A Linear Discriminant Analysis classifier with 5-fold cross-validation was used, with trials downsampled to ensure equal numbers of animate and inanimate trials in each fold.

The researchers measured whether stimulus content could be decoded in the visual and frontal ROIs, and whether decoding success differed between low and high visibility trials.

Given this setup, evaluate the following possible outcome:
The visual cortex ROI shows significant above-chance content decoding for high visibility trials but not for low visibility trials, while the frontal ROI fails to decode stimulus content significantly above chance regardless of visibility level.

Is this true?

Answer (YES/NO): YES